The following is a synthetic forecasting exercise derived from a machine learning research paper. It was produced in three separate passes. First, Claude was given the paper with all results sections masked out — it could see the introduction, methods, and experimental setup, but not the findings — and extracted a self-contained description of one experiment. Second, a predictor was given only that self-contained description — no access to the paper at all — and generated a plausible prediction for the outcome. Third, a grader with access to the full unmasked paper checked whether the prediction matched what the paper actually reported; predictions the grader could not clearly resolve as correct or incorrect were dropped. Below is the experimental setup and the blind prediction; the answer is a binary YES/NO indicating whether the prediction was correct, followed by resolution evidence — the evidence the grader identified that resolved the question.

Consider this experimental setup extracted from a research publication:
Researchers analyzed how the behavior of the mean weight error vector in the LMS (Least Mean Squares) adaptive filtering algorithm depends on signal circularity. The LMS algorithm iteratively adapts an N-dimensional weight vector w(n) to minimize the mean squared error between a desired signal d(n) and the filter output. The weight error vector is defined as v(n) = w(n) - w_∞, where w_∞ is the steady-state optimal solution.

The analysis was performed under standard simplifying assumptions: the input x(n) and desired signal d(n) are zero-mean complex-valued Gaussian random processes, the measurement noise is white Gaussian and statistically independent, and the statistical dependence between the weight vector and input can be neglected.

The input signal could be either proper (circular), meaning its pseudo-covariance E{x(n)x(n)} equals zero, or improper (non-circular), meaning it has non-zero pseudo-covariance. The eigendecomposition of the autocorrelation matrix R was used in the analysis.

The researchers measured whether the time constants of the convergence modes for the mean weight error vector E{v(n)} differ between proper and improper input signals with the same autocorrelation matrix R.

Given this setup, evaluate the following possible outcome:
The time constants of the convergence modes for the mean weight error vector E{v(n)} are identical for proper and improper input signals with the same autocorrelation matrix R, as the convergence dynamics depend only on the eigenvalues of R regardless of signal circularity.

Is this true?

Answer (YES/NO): YES